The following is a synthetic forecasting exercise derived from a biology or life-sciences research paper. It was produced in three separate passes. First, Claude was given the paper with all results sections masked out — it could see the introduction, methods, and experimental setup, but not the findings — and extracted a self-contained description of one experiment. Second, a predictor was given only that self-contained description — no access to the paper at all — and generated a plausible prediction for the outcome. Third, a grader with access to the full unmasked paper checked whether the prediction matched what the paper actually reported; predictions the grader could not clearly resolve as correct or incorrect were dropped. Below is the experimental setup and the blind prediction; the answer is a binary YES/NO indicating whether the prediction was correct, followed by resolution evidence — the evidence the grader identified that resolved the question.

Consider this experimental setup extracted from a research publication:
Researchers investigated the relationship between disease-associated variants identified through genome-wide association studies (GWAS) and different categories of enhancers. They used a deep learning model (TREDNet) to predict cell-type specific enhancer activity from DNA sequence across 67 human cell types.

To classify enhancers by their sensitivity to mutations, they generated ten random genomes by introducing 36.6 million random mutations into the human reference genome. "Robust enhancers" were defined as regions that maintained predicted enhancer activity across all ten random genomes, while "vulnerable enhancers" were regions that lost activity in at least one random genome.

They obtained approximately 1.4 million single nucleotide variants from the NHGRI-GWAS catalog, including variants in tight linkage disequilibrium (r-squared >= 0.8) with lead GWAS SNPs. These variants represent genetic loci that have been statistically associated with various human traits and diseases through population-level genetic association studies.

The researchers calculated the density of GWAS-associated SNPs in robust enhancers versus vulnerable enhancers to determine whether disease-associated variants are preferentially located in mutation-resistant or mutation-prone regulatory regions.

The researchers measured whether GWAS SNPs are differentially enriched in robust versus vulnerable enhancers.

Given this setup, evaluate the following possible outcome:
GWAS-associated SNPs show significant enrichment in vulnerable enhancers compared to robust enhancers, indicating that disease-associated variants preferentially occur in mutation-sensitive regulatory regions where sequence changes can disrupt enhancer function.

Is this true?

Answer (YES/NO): NO